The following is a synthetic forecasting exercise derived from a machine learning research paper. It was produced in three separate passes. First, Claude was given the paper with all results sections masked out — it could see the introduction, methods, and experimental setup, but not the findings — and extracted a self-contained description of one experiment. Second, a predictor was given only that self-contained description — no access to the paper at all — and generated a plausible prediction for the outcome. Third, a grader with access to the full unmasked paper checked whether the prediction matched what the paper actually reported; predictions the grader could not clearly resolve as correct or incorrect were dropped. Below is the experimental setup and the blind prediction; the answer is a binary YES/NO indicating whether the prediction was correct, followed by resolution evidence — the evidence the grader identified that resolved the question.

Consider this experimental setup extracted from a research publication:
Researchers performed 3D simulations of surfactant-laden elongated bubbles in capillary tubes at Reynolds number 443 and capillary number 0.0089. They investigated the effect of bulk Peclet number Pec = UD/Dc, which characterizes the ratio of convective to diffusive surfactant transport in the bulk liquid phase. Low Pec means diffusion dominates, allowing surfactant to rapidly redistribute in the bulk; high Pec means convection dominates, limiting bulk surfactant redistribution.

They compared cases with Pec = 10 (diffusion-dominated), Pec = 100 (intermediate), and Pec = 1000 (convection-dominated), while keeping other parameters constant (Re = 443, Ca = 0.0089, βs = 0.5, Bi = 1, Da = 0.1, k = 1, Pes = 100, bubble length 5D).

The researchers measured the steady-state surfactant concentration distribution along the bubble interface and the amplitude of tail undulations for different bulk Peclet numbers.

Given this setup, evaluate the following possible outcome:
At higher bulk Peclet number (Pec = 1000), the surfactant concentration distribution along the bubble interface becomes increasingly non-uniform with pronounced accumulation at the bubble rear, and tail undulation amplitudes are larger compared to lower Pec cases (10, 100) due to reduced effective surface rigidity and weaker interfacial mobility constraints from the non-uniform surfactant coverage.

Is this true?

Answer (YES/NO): NO